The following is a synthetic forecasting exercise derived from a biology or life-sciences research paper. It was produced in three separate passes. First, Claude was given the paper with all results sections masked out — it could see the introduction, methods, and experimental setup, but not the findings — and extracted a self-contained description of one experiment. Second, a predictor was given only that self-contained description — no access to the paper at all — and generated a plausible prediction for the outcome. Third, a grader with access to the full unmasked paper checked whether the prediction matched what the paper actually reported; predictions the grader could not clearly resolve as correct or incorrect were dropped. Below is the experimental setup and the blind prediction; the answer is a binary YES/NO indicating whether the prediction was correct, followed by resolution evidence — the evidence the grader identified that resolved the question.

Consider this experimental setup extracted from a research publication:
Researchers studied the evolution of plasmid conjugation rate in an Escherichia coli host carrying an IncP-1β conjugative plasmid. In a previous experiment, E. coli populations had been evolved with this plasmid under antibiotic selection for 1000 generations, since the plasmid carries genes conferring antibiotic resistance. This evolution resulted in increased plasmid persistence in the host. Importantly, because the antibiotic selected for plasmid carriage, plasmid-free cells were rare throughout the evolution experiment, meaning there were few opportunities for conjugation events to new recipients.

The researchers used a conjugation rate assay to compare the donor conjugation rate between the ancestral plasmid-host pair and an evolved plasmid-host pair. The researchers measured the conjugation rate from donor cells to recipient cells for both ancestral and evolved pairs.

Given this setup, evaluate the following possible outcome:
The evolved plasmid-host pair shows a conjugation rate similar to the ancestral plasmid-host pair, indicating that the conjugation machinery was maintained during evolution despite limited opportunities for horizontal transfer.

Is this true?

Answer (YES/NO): NO